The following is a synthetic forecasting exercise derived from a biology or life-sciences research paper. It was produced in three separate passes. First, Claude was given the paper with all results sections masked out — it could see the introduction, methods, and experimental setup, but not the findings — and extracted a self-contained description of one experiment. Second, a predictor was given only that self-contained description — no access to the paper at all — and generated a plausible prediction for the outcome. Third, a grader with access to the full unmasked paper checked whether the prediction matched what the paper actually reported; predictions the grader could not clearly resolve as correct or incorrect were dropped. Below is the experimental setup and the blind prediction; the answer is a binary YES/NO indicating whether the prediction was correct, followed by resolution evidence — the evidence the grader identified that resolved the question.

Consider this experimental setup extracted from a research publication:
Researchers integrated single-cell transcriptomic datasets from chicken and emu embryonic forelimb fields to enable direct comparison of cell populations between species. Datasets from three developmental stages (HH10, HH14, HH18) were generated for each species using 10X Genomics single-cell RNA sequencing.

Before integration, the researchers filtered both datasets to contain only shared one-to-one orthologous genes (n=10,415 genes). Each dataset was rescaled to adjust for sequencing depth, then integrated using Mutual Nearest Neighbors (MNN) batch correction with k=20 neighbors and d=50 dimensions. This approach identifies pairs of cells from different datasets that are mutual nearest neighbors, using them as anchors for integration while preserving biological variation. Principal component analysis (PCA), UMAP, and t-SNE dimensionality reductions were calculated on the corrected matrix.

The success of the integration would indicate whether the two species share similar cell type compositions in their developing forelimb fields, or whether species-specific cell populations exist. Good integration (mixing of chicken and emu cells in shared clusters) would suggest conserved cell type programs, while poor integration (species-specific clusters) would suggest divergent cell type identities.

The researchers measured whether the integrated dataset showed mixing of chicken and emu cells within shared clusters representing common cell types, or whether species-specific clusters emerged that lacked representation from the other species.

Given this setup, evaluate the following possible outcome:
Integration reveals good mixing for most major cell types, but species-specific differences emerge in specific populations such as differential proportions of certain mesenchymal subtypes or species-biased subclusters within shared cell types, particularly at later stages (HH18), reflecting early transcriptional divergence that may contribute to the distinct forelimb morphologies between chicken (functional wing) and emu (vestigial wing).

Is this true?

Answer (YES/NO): YES